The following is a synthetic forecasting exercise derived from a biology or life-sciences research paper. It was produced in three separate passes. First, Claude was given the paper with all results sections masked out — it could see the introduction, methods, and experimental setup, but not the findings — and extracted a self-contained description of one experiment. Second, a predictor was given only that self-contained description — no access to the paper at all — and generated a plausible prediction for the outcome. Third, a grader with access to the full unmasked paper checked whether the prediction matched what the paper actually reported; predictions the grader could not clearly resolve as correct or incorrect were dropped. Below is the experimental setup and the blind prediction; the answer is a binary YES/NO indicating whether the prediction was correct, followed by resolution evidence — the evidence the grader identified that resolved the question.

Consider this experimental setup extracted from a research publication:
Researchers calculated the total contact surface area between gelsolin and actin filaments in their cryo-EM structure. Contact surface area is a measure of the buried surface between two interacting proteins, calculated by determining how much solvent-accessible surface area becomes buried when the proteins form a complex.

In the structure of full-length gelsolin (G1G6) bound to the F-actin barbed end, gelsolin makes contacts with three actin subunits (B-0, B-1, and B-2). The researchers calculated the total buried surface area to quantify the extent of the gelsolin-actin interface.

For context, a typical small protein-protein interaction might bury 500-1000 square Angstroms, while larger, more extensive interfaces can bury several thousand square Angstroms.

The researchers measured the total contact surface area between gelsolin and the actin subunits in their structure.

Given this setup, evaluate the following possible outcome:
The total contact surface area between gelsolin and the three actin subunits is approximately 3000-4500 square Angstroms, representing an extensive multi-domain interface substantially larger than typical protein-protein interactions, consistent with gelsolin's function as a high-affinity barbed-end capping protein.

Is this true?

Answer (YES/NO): NO